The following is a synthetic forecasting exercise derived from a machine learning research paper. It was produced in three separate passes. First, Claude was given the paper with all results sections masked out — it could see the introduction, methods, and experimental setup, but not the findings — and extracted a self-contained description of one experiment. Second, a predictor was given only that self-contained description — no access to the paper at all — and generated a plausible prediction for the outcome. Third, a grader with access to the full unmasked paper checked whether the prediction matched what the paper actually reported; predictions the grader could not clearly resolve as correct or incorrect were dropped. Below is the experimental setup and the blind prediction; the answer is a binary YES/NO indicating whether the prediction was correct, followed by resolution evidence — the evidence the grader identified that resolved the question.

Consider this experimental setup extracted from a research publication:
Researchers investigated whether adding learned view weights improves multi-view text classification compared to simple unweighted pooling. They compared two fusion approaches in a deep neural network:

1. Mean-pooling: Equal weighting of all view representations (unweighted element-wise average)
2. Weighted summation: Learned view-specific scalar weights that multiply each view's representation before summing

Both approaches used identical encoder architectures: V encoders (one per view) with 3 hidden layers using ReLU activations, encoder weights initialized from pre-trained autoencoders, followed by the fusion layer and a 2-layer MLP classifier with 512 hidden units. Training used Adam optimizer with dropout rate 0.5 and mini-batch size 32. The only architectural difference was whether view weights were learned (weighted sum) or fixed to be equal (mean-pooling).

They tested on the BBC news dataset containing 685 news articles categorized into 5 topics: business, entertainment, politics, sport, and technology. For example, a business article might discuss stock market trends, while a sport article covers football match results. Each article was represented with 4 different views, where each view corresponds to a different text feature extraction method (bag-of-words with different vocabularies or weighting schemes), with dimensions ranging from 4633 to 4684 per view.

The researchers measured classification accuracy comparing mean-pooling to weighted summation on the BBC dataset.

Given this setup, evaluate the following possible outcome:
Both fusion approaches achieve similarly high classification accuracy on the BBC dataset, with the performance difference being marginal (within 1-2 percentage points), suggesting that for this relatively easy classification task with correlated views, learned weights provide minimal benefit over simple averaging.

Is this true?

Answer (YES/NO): NO